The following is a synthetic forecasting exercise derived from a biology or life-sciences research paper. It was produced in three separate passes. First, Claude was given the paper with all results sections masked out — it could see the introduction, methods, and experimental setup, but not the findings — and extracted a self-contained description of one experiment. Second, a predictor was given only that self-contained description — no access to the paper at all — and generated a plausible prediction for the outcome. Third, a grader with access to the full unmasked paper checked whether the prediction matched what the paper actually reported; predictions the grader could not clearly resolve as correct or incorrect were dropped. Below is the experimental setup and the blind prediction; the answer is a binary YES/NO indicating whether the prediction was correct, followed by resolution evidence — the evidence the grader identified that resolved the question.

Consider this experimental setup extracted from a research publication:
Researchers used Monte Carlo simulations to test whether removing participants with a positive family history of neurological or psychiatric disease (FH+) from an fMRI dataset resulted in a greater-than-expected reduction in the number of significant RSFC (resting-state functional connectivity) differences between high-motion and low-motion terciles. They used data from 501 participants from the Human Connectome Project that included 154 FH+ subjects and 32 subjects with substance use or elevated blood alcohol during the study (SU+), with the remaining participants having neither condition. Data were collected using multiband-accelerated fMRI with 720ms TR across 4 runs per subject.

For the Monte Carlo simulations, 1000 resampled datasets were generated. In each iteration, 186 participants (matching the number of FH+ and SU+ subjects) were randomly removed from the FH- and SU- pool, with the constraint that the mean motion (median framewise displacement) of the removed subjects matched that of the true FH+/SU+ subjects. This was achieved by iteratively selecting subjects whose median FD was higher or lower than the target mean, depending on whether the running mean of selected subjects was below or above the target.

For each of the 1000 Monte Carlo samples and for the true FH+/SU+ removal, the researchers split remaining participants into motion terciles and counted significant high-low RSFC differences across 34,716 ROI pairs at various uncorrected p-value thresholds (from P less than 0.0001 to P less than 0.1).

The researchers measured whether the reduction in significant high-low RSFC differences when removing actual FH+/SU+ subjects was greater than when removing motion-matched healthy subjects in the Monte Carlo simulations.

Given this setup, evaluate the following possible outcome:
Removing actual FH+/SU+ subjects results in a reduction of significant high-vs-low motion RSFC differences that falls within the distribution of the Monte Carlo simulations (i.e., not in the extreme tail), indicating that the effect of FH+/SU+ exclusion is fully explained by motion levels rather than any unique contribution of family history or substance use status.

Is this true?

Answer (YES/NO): NO